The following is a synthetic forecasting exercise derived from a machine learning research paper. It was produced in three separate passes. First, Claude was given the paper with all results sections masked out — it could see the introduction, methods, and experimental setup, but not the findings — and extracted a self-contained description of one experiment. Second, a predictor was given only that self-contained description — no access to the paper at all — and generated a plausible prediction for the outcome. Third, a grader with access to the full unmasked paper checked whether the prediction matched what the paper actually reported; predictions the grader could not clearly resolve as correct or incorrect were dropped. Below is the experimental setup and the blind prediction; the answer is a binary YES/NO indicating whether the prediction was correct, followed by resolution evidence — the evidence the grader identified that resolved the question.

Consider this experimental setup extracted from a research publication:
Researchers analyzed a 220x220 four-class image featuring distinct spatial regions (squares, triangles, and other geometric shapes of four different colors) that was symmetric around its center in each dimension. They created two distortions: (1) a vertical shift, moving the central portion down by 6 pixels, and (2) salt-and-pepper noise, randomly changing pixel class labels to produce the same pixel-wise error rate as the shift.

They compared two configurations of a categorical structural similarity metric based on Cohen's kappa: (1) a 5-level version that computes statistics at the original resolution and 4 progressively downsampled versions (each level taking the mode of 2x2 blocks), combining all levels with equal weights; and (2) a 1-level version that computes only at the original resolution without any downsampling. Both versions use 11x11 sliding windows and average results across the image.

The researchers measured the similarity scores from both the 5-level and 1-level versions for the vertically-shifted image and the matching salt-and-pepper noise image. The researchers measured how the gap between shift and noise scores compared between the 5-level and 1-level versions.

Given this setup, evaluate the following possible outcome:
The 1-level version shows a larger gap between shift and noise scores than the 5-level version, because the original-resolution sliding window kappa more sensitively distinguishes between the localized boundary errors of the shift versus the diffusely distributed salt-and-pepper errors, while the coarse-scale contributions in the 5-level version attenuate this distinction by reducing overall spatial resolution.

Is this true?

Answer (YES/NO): YES